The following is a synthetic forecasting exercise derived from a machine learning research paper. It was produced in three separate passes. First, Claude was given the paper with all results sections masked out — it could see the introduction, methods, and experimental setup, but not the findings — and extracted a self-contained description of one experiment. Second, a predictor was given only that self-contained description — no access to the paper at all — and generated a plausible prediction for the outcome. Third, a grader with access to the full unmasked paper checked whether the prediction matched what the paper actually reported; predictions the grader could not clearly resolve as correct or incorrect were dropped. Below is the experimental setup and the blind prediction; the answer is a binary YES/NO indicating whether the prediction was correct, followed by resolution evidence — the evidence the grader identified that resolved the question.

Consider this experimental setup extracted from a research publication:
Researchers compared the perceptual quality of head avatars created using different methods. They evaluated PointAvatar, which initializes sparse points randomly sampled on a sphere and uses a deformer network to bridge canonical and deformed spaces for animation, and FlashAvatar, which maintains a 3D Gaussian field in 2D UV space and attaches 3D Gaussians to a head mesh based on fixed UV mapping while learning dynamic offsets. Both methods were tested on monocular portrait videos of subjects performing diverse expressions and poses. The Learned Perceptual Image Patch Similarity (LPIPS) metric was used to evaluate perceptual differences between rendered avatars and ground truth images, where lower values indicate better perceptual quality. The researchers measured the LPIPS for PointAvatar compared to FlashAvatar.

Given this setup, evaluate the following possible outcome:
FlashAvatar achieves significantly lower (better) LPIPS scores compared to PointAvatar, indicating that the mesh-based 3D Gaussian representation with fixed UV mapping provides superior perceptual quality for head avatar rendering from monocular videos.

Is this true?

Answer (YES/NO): YES